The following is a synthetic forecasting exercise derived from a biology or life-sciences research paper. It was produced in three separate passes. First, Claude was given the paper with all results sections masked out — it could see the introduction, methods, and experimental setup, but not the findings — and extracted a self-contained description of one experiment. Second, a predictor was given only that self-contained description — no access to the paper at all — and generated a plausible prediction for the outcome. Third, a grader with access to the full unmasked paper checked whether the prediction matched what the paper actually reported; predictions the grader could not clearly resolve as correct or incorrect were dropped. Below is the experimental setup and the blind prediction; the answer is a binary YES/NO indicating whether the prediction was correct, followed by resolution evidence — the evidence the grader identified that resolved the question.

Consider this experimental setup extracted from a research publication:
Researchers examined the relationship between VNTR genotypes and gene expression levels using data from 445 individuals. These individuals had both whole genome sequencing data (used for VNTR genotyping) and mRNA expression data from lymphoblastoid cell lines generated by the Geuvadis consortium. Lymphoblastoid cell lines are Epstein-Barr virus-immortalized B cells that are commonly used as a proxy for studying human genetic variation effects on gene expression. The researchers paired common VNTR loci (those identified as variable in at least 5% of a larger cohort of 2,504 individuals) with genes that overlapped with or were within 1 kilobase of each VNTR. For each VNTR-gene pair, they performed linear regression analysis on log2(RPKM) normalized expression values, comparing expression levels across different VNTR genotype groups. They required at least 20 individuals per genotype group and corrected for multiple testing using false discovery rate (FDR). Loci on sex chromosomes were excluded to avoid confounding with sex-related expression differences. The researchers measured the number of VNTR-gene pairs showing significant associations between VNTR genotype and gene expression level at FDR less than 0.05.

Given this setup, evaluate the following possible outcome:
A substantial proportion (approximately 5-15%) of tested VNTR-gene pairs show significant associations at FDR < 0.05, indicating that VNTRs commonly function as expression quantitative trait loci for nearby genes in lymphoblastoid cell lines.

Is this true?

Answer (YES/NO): YES